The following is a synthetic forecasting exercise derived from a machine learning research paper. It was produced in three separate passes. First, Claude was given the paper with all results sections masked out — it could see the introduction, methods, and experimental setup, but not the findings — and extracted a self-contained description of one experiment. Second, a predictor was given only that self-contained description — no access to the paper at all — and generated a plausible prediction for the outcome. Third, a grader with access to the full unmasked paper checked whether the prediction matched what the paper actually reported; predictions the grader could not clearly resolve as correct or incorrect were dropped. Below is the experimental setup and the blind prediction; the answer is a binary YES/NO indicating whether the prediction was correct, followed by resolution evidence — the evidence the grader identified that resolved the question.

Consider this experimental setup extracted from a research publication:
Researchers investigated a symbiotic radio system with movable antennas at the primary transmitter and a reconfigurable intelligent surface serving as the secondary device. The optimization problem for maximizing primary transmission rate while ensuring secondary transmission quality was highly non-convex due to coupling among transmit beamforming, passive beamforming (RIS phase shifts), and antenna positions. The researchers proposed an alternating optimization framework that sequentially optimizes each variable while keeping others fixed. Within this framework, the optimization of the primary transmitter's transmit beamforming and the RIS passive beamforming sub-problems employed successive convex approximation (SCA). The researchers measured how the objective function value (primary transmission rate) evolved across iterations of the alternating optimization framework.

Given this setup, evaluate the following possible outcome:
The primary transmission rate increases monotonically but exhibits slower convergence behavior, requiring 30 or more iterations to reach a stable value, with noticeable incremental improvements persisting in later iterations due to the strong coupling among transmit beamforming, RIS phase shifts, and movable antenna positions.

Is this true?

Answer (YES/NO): NO